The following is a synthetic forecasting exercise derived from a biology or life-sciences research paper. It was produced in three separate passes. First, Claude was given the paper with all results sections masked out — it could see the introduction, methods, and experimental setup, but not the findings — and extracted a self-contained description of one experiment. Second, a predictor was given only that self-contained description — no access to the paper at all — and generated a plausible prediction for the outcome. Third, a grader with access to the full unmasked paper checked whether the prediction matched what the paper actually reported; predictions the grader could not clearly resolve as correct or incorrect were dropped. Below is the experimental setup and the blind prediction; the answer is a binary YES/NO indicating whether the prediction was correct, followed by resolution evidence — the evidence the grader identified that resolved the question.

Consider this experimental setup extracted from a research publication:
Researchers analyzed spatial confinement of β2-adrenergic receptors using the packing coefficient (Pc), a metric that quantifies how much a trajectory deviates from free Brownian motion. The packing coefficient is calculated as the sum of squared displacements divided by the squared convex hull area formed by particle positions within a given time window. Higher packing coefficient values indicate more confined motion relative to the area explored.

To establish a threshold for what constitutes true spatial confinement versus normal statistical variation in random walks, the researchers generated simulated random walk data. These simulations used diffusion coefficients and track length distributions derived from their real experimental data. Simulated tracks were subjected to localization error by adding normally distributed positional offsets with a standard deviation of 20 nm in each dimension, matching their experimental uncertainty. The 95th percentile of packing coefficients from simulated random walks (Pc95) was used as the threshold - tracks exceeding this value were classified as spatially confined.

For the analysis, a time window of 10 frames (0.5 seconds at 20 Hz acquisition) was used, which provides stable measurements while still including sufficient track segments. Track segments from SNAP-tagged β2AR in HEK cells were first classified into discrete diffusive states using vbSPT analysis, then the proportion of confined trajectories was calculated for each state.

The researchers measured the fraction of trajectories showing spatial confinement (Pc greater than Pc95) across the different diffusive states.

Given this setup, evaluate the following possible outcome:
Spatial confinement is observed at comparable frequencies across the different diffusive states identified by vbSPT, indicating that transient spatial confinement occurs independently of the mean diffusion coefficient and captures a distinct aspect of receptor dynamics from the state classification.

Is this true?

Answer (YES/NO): NO